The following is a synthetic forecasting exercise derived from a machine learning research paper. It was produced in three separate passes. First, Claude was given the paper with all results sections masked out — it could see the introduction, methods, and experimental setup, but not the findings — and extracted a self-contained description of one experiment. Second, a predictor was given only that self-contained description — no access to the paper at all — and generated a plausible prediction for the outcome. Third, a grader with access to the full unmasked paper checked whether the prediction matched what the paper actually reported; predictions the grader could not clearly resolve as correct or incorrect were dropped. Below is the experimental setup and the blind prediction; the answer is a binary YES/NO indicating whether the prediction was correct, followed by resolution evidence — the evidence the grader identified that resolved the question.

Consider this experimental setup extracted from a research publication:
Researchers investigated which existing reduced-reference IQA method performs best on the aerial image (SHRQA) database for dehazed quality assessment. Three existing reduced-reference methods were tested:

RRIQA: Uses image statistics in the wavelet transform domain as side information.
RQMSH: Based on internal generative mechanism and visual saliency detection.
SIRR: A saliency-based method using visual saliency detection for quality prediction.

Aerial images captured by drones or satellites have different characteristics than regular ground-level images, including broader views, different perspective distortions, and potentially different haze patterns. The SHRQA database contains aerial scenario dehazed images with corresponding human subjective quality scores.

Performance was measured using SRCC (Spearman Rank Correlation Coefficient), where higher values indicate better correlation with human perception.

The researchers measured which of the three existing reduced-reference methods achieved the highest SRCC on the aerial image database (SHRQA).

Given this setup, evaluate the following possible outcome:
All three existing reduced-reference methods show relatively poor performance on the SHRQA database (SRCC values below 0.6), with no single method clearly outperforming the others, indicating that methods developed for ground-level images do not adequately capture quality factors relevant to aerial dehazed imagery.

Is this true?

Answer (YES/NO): NO